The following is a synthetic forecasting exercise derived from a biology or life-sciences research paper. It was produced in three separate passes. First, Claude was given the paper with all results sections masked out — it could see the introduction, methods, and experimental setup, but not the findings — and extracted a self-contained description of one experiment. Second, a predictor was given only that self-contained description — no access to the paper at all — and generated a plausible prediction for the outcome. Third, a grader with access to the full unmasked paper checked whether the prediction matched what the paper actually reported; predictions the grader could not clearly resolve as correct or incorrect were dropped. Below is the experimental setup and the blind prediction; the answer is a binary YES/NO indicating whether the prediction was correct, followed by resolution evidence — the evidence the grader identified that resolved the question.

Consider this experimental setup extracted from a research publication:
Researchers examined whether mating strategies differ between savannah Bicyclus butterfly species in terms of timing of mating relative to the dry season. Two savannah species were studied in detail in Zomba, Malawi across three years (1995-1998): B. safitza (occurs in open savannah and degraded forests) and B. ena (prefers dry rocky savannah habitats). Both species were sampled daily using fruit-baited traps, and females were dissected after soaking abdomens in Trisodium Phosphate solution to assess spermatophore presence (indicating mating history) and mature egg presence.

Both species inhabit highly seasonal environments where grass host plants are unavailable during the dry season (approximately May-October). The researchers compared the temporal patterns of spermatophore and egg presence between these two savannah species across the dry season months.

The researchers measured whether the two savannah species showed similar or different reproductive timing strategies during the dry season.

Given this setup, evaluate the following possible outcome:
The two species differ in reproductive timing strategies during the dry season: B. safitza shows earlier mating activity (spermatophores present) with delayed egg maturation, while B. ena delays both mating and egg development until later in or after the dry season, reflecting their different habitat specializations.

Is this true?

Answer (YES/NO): NO